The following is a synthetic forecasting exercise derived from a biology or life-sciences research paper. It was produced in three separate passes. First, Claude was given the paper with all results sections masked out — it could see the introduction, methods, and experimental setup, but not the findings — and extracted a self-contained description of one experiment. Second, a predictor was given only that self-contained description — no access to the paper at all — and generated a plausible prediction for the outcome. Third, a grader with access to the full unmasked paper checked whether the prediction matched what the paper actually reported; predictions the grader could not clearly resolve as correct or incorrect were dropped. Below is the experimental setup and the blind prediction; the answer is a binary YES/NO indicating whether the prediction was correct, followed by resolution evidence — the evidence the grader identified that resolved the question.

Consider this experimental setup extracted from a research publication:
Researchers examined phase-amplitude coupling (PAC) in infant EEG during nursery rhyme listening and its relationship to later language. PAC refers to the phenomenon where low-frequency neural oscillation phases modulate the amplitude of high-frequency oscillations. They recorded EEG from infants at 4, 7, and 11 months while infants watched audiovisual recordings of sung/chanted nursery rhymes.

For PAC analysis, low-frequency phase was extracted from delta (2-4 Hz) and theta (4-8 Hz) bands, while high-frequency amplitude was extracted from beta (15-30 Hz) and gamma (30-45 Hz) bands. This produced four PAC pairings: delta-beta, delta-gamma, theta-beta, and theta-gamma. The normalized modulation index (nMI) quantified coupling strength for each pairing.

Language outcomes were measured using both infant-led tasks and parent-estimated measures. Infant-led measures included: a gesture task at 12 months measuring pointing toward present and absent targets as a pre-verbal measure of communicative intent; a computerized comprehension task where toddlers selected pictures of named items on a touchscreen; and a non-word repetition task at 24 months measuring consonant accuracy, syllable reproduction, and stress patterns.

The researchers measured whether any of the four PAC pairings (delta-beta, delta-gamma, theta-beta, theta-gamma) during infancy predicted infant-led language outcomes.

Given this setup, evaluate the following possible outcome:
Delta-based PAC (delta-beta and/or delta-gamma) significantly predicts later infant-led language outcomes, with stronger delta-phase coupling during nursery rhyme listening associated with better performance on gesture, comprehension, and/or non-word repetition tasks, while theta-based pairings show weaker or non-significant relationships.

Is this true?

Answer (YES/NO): NO